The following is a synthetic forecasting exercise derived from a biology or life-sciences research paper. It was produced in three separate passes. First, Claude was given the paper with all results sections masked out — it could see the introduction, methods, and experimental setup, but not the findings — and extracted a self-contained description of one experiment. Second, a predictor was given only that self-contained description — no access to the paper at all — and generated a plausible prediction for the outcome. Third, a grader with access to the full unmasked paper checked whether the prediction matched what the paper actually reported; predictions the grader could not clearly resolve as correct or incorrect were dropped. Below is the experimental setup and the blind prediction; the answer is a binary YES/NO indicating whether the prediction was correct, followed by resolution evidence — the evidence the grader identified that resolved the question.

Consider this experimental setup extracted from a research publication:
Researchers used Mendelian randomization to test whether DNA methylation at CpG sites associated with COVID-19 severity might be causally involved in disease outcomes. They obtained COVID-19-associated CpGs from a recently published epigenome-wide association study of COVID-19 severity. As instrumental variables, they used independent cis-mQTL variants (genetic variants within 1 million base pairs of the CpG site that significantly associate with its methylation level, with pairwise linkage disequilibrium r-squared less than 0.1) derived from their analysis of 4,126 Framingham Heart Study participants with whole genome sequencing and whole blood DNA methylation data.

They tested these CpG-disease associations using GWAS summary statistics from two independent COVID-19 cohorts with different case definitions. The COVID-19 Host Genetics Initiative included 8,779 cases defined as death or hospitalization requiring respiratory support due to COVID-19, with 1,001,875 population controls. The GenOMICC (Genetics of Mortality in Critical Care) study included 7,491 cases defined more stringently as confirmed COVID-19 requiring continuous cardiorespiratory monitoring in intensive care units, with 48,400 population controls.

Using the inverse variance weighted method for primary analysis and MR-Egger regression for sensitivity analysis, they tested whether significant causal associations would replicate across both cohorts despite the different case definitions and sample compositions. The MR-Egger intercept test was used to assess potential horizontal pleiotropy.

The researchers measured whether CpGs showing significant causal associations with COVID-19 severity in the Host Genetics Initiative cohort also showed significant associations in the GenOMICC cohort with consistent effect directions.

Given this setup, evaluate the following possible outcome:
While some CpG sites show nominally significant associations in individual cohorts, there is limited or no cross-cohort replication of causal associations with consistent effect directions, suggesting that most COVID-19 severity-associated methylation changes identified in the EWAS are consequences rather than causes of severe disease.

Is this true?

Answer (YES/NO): NO